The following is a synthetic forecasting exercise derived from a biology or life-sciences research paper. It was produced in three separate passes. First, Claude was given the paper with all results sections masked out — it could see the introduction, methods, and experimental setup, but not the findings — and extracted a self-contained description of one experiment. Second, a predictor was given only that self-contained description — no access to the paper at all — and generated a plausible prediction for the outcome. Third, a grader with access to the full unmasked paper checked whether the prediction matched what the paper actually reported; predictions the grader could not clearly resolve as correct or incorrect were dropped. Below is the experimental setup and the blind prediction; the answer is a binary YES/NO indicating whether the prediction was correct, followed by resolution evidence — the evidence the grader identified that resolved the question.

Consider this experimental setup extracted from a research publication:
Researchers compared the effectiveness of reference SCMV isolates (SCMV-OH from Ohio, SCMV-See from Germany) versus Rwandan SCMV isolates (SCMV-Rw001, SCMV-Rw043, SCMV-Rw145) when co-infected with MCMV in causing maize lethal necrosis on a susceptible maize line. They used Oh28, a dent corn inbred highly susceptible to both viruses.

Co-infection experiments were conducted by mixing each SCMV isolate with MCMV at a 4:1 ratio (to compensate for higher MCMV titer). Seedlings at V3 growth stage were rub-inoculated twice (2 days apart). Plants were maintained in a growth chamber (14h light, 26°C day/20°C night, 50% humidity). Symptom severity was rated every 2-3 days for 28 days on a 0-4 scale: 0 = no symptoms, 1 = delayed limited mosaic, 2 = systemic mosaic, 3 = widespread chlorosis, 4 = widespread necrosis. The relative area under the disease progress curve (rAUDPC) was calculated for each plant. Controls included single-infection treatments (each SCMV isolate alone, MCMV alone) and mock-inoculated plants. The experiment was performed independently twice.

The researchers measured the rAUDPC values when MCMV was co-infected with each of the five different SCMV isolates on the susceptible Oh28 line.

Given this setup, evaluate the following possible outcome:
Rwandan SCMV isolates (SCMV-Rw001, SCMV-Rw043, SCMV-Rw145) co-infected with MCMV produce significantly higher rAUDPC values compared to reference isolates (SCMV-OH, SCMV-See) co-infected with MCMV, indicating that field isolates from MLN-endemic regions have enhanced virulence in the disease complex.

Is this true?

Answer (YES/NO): NO